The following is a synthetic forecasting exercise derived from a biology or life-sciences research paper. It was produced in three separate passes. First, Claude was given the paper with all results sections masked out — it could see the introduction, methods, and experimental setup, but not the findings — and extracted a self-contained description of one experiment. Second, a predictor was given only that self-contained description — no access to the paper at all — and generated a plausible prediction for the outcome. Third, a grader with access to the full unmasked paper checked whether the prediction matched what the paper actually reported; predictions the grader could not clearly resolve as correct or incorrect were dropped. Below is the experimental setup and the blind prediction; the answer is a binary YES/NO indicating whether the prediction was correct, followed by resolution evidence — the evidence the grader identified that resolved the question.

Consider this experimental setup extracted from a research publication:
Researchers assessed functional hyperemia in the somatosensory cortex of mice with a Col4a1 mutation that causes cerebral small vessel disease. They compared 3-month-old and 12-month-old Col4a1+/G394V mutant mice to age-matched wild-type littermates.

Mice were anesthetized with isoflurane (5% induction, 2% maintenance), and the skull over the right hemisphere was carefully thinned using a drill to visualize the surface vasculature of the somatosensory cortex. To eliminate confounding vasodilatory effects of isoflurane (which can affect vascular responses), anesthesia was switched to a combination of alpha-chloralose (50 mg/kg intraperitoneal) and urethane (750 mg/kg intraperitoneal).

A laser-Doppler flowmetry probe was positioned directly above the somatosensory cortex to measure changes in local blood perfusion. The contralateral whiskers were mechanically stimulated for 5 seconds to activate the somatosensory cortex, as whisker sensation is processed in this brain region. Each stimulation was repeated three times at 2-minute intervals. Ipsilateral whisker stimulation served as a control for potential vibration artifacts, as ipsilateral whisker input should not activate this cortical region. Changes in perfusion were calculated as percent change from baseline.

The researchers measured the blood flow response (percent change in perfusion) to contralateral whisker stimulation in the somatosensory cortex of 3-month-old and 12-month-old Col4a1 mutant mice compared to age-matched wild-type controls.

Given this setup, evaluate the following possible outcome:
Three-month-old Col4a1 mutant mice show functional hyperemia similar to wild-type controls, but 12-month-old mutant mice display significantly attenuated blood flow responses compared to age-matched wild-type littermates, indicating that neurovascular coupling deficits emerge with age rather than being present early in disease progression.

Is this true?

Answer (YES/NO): YES